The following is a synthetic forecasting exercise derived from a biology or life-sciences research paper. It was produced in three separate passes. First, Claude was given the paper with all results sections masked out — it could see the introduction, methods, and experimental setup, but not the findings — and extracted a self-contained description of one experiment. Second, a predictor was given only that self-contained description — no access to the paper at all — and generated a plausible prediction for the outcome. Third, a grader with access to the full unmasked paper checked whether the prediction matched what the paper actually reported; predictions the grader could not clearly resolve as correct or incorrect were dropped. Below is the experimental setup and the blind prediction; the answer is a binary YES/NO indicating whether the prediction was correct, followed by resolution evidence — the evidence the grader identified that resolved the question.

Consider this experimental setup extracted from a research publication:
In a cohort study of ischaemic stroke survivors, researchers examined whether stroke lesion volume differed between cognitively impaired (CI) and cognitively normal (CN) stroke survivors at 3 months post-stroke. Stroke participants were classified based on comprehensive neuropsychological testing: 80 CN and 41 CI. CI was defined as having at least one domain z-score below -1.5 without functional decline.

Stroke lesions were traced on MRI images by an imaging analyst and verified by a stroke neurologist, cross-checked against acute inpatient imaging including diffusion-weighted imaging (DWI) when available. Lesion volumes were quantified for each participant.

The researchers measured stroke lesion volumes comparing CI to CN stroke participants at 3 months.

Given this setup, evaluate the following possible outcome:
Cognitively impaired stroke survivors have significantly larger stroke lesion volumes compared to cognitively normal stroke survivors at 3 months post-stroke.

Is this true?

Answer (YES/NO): YES